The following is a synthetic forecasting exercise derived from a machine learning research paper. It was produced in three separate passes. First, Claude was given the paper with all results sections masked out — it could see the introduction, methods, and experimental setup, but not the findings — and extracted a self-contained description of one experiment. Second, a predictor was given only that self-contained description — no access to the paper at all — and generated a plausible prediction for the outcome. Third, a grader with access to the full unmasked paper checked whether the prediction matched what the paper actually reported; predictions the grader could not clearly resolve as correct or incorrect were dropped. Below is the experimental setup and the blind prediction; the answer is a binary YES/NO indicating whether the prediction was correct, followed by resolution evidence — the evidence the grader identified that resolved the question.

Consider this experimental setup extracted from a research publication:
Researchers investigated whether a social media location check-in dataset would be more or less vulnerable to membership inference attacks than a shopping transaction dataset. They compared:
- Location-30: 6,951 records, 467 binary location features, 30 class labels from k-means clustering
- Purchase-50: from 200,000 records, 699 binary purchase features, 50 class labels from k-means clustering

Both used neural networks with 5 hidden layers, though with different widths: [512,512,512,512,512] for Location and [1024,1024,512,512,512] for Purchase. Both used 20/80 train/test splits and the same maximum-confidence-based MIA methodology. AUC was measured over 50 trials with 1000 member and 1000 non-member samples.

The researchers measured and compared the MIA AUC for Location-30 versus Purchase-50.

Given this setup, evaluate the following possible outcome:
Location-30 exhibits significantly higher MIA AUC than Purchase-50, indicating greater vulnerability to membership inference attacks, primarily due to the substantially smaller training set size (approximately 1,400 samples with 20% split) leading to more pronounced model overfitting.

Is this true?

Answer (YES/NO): YES